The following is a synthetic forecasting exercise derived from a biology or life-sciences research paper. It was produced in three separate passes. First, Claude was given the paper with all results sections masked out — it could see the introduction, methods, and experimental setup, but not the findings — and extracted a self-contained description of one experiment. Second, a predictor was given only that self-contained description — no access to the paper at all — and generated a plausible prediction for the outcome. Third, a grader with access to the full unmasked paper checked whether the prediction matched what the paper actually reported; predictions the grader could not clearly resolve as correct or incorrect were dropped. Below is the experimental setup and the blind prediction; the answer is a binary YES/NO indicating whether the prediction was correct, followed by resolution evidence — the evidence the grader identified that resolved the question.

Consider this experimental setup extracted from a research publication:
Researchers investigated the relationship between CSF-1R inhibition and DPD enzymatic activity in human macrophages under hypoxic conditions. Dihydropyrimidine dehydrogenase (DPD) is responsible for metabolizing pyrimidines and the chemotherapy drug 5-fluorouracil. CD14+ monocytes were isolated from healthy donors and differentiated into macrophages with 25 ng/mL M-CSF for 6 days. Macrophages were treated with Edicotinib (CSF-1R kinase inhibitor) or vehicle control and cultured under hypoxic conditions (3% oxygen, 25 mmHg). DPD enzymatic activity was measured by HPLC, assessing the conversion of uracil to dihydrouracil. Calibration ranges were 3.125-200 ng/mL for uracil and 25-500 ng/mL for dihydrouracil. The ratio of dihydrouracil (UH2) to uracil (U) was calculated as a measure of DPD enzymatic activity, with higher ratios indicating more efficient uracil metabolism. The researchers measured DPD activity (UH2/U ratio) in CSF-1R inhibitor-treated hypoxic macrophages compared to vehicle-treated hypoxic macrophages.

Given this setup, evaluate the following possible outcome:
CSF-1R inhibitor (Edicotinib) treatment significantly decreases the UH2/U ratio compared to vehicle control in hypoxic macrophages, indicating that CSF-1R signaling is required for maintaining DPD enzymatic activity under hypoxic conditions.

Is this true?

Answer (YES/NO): YES